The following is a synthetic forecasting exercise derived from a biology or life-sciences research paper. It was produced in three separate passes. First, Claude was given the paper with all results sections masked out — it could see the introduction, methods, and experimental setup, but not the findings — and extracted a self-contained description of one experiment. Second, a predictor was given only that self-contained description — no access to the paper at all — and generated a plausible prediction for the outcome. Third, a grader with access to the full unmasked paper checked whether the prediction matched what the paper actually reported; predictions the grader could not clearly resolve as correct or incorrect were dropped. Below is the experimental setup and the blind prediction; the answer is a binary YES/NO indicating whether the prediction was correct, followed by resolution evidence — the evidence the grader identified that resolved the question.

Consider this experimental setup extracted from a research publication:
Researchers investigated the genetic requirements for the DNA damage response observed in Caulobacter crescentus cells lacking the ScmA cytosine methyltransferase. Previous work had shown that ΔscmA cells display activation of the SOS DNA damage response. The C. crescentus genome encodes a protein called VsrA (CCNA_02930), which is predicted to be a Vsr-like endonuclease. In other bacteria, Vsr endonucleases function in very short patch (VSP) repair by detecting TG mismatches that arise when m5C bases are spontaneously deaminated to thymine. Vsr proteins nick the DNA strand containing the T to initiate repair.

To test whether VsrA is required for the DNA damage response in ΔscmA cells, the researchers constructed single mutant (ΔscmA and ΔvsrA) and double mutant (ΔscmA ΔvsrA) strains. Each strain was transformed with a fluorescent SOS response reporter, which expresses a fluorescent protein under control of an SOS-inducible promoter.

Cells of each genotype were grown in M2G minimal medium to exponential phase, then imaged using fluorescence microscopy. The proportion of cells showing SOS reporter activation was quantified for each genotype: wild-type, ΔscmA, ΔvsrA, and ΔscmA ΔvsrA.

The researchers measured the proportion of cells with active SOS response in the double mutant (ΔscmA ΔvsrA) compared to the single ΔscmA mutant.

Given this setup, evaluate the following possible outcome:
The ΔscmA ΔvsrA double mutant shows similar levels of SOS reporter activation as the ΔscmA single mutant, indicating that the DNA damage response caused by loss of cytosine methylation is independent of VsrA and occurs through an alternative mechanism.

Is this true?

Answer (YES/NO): NO